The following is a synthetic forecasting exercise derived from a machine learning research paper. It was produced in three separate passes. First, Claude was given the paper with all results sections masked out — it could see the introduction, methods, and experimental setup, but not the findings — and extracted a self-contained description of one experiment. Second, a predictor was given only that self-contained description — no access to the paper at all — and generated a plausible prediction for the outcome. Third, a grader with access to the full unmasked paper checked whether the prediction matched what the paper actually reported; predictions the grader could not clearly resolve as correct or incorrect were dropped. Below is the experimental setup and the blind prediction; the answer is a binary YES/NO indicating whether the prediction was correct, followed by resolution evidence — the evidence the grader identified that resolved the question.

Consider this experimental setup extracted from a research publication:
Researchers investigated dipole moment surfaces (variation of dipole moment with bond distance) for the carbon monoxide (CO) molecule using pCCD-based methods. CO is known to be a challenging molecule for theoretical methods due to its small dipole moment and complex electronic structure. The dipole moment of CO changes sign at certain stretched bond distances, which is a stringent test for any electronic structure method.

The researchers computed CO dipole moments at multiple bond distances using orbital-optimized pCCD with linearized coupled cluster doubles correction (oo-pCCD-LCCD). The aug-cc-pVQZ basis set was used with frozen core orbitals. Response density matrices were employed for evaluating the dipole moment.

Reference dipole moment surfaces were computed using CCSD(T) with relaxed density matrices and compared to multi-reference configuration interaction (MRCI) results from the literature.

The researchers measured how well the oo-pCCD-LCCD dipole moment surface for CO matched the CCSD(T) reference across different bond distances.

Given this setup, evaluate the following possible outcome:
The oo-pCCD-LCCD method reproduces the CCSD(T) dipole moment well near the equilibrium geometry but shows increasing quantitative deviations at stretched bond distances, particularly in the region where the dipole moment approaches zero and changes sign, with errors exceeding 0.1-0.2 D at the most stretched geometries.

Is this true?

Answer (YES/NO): NO